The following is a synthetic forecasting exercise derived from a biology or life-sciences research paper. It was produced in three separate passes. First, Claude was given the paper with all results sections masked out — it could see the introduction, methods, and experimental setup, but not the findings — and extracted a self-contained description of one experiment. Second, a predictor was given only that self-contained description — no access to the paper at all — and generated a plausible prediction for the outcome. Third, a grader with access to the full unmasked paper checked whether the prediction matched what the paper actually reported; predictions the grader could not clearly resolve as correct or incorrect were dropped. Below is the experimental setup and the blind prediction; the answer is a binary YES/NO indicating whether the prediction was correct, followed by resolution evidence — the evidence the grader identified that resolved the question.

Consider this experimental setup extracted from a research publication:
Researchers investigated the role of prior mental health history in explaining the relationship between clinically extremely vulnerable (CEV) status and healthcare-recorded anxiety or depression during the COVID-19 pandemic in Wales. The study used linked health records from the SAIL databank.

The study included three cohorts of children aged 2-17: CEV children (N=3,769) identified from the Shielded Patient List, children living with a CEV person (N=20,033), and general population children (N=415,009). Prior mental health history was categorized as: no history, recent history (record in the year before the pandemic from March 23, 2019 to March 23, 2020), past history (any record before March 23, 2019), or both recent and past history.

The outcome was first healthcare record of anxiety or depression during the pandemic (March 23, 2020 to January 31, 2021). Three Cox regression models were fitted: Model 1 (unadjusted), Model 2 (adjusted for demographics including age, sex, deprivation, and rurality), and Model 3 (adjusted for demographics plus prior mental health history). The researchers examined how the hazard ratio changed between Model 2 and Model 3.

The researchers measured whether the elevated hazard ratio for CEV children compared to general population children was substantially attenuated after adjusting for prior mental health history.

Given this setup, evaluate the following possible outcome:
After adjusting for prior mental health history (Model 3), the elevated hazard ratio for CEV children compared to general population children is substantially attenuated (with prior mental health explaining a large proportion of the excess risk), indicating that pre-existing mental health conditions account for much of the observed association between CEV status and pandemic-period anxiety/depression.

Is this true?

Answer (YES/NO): NO